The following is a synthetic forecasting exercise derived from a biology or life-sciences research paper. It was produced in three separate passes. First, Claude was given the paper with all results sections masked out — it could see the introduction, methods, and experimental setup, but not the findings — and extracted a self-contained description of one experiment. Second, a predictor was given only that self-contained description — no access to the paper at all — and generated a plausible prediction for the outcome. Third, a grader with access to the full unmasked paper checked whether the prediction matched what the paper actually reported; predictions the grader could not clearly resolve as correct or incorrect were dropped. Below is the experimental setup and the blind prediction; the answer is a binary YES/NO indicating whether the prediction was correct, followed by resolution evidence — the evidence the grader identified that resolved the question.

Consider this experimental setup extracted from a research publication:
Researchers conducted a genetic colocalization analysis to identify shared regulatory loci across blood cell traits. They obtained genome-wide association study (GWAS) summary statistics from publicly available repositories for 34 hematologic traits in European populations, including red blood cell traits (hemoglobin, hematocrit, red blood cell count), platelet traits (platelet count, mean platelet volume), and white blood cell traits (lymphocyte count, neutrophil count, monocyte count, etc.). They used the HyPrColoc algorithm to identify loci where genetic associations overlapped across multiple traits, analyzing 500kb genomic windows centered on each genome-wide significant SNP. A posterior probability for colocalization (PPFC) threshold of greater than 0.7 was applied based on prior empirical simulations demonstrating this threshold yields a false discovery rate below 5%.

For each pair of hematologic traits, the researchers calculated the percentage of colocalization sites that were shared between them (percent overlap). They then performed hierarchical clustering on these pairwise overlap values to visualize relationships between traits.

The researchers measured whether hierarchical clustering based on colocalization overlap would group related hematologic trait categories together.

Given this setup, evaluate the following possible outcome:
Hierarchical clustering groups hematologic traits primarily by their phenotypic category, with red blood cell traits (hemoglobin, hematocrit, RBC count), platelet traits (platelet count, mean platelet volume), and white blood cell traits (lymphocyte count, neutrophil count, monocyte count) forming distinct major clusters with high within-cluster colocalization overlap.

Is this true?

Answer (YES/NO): YES